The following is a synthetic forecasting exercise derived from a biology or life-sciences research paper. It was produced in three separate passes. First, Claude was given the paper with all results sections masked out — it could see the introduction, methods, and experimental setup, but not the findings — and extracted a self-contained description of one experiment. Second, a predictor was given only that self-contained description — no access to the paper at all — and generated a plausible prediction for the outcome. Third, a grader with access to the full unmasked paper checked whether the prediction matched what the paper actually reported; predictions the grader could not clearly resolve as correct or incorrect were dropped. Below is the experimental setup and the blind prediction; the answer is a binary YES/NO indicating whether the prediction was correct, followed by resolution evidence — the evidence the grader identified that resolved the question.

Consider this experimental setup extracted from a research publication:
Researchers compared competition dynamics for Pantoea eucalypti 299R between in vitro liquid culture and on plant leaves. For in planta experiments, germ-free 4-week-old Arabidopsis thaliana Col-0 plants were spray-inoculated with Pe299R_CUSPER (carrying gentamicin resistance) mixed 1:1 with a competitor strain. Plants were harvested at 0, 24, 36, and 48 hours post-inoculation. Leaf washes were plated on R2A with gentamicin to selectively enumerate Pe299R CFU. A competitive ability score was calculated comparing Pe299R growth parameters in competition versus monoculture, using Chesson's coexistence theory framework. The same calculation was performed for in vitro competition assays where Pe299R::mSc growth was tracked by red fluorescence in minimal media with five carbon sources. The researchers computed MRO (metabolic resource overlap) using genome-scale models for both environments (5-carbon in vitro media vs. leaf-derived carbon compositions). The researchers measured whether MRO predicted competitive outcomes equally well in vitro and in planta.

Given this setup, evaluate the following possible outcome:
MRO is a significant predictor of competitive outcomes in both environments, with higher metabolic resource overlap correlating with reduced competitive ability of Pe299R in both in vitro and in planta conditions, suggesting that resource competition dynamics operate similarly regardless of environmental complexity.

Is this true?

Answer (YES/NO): NO